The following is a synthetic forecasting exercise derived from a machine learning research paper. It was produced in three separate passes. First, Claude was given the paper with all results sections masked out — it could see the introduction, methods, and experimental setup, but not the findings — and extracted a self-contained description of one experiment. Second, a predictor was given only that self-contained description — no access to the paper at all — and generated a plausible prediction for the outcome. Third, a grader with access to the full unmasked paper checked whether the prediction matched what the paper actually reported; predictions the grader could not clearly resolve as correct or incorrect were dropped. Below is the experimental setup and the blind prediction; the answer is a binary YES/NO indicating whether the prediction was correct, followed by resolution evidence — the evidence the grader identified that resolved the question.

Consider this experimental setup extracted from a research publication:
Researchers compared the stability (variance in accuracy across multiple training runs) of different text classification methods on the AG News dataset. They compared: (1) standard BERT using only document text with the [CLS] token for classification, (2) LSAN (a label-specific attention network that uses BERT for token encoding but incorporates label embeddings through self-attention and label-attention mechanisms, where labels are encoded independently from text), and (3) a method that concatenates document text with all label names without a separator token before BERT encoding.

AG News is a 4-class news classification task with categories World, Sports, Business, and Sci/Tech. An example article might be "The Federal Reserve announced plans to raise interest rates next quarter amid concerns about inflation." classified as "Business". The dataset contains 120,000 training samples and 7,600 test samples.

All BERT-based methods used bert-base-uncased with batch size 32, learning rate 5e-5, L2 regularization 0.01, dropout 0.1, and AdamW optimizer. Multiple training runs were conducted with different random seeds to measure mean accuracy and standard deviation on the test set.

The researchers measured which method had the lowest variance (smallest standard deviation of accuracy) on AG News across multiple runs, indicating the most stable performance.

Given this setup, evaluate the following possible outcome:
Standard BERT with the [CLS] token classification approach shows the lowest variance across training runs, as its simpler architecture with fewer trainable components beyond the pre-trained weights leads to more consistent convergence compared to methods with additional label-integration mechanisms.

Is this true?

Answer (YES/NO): NO